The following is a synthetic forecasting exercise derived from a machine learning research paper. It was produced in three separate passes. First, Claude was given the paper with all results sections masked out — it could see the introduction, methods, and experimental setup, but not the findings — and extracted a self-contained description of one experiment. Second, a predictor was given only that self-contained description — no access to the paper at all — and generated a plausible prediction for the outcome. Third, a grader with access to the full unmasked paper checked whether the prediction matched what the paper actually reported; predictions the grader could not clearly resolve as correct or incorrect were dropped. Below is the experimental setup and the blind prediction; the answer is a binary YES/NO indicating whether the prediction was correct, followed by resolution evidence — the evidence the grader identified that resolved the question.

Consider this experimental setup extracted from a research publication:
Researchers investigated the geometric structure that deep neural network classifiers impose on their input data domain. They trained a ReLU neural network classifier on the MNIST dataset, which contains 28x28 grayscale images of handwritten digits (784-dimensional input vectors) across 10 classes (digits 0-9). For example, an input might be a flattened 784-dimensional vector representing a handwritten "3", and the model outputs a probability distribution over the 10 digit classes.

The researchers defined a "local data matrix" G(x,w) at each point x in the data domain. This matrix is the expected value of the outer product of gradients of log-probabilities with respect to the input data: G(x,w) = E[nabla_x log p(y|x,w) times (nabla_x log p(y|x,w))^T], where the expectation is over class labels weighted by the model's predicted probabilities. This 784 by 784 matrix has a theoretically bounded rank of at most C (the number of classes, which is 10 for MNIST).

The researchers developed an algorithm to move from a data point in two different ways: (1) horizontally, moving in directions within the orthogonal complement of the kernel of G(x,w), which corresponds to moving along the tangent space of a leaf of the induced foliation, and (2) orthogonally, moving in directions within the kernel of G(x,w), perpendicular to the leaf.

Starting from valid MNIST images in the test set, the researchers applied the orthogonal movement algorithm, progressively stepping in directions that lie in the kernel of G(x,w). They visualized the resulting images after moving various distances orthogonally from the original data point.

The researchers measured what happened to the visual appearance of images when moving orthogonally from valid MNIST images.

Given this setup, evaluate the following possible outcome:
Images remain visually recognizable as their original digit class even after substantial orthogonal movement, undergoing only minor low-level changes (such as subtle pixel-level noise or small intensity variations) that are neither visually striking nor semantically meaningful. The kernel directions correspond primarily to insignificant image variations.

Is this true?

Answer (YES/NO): NO